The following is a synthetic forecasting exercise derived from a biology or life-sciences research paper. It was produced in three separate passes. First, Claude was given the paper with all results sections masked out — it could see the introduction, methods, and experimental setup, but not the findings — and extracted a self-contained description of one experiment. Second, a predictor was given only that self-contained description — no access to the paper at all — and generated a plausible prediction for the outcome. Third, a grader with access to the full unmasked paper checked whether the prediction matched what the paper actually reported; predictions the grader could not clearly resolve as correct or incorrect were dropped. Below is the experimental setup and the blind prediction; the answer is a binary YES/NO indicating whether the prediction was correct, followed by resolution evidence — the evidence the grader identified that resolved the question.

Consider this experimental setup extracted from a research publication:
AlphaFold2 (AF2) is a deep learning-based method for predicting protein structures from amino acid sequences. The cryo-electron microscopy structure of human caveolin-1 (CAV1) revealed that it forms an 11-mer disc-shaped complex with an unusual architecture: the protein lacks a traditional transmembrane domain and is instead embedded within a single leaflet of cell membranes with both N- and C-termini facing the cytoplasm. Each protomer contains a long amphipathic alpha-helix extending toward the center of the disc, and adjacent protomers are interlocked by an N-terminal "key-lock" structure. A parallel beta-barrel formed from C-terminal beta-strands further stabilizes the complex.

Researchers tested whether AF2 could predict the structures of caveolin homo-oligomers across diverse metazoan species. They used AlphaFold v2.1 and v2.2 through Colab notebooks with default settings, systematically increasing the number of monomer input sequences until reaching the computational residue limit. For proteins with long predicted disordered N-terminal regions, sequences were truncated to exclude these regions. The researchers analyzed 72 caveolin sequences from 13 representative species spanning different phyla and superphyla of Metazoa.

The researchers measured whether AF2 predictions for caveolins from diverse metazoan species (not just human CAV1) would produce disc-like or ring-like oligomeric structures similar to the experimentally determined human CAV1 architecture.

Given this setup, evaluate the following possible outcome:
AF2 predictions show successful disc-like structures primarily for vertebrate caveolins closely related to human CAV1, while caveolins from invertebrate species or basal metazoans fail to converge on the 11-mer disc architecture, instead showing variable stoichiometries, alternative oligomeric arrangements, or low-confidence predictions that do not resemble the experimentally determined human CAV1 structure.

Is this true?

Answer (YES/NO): NO